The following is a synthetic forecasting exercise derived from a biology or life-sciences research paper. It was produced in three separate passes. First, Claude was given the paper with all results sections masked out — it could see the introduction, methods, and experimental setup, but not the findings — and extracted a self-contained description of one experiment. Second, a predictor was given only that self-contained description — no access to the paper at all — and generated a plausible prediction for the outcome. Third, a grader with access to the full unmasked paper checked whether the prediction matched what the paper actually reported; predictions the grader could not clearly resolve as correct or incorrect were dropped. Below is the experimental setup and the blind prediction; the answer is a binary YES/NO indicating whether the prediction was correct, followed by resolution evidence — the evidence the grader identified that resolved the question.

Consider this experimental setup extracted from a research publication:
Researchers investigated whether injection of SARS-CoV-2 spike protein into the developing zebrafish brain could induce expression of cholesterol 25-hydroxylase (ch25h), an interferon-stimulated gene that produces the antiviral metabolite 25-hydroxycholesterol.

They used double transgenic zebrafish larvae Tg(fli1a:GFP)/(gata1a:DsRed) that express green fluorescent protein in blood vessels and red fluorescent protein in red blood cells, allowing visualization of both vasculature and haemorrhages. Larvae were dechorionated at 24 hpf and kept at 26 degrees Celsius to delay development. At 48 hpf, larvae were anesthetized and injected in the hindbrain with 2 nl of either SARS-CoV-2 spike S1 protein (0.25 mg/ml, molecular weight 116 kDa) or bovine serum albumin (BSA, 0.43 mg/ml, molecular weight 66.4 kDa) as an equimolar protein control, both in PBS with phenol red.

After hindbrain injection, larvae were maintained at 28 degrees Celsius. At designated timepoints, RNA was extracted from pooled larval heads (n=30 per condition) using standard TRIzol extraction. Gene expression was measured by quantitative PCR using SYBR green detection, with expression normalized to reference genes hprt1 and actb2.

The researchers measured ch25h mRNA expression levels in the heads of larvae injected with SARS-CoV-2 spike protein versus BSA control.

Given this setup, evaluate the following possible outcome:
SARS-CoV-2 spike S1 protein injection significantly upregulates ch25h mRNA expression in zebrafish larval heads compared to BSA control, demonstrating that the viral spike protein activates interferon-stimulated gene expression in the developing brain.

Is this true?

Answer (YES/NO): YES